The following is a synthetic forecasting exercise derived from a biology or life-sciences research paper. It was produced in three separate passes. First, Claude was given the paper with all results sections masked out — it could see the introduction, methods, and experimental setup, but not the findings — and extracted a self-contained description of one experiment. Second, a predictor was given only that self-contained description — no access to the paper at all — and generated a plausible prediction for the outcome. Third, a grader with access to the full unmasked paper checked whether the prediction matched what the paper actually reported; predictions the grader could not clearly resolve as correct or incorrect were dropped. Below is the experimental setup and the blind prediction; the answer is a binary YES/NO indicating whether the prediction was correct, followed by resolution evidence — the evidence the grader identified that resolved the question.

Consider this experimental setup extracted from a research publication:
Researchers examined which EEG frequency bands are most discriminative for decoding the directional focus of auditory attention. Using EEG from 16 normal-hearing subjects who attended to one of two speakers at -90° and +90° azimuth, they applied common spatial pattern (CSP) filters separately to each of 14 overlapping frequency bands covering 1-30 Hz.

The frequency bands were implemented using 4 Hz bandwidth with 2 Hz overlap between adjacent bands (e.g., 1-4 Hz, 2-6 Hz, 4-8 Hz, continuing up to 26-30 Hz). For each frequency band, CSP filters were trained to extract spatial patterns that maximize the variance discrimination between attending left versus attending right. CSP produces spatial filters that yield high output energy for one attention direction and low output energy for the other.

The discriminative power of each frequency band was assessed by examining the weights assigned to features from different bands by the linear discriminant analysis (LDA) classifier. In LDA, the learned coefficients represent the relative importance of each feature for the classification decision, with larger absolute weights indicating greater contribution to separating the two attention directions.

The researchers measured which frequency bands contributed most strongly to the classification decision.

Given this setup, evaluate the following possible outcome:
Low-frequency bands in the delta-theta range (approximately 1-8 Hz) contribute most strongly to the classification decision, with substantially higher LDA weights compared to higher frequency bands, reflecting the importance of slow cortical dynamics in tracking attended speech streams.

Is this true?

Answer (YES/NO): NO